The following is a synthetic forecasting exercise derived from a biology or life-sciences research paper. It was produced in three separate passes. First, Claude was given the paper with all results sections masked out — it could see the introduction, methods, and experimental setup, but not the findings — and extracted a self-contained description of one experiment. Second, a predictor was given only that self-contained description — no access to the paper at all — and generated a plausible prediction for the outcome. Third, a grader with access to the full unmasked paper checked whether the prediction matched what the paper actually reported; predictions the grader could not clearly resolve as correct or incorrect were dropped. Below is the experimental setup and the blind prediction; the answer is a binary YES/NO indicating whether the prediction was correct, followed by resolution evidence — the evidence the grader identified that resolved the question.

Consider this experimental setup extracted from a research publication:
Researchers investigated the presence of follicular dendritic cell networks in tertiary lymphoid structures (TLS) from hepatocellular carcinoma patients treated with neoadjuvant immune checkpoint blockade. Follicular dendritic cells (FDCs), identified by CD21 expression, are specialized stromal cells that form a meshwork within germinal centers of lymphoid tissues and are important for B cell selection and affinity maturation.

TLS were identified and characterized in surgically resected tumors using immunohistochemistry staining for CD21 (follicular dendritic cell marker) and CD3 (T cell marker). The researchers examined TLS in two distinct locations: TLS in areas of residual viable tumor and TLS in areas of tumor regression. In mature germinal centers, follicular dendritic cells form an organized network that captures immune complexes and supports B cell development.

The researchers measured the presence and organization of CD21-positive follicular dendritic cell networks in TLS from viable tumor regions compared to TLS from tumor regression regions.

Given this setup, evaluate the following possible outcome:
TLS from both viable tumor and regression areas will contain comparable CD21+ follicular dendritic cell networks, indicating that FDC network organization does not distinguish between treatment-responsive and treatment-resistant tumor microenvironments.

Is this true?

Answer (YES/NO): NO